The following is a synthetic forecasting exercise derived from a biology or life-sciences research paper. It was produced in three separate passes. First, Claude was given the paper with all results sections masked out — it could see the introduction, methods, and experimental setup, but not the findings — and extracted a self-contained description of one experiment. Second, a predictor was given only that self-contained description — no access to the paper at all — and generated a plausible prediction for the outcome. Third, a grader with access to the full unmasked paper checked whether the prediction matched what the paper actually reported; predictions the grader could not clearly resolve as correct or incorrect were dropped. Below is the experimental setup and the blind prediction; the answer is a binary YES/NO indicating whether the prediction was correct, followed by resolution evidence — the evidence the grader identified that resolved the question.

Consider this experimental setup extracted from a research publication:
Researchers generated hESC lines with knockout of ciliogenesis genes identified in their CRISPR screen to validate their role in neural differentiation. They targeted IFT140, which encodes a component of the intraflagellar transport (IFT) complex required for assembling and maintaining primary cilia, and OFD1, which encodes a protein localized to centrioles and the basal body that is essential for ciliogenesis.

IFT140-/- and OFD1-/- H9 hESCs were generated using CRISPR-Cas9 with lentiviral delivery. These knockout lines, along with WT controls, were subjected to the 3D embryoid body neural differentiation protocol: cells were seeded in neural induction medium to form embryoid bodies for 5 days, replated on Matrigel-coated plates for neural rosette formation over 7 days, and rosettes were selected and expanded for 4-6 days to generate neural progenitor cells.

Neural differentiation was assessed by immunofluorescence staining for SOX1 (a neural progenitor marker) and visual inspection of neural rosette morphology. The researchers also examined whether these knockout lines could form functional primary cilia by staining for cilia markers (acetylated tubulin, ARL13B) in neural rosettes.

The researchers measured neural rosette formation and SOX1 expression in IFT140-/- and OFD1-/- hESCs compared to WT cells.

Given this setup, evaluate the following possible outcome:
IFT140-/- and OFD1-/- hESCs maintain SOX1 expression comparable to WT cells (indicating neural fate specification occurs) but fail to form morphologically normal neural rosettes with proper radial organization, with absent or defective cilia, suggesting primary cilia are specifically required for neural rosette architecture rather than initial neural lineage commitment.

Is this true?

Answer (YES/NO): NO